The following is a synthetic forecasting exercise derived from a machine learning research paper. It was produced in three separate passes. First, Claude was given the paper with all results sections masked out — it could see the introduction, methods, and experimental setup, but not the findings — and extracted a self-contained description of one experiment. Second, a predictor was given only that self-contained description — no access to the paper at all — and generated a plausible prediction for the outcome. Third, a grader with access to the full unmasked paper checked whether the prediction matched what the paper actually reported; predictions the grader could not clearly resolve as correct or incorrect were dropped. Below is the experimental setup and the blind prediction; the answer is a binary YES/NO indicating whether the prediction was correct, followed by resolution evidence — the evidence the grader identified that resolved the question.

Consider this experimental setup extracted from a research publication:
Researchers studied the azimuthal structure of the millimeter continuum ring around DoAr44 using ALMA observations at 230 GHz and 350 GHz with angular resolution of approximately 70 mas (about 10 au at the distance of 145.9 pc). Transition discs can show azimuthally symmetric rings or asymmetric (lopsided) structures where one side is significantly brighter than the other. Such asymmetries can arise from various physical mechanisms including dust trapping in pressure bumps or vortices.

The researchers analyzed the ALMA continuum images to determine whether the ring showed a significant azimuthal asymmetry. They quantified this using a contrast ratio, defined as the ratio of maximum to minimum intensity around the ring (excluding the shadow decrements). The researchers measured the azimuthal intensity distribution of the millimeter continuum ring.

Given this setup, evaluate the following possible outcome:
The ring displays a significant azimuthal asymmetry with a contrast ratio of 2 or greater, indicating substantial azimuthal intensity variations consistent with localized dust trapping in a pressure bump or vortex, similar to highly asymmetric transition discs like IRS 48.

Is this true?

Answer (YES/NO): YES